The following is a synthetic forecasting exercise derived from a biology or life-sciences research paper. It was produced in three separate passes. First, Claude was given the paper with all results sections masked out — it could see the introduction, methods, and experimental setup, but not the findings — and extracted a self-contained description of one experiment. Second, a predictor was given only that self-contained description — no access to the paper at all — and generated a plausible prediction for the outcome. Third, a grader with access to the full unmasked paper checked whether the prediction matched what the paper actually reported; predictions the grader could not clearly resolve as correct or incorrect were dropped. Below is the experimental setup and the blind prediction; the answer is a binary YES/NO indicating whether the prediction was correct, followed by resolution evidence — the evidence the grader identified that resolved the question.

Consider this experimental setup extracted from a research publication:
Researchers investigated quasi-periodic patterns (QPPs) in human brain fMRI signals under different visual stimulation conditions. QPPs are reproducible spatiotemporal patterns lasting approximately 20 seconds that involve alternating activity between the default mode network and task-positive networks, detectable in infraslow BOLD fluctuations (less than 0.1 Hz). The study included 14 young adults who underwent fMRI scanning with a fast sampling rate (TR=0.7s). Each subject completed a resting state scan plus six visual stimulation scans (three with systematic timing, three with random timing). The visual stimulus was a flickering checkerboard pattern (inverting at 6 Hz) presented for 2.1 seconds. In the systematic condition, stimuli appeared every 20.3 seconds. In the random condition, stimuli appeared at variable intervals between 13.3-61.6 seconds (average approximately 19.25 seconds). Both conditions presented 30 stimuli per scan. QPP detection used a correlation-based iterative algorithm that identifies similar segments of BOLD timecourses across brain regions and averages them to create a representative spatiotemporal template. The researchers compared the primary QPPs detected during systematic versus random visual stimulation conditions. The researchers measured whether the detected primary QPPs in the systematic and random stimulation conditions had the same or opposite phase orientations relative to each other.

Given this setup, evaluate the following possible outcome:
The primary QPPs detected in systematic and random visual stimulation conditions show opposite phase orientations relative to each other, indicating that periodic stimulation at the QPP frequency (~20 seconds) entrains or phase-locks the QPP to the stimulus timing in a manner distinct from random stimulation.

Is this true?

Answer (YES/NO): YES